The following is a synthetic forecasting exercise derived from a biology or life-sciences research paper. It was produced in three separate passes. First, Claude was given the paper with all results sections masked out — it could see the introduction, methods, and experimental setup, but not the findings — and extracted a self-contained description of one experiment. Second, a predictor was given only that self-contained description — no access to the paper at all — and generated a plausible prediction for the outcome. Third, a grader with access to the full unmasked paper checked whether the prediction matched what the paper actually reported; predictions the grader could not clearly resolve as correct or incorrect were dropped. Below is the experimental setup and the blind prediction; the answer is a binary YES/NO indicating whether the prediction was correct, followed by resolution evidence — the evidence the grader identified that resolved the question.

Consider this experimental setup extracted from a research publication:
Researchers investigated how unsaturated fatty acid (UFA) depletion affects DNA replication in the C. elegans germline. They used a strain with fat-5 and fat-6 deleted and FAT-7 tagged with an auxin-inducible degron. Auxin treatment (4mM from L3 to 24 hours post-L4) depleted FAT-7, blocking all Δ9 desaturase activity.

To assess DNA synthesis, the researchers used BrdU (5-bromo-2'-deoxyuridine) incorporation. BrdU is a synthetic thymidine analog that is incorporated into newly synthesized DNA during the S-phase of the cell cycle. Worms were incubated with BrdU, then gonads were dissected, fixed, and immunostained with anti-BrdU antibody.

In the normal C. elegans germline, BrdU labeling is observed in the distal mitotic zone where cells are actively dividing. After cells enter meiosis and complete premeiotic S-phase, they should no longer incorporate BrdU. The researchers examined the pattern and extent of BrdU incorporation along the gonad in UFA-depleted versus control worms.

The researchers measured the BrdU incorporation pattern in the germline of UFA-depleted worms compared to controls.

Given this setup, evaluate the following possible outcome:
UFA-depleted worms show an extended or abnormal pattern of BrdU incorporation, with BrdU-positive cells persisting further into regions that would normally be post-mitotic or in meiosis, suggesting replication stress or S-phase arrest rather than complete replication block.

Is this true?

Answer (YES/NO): NO